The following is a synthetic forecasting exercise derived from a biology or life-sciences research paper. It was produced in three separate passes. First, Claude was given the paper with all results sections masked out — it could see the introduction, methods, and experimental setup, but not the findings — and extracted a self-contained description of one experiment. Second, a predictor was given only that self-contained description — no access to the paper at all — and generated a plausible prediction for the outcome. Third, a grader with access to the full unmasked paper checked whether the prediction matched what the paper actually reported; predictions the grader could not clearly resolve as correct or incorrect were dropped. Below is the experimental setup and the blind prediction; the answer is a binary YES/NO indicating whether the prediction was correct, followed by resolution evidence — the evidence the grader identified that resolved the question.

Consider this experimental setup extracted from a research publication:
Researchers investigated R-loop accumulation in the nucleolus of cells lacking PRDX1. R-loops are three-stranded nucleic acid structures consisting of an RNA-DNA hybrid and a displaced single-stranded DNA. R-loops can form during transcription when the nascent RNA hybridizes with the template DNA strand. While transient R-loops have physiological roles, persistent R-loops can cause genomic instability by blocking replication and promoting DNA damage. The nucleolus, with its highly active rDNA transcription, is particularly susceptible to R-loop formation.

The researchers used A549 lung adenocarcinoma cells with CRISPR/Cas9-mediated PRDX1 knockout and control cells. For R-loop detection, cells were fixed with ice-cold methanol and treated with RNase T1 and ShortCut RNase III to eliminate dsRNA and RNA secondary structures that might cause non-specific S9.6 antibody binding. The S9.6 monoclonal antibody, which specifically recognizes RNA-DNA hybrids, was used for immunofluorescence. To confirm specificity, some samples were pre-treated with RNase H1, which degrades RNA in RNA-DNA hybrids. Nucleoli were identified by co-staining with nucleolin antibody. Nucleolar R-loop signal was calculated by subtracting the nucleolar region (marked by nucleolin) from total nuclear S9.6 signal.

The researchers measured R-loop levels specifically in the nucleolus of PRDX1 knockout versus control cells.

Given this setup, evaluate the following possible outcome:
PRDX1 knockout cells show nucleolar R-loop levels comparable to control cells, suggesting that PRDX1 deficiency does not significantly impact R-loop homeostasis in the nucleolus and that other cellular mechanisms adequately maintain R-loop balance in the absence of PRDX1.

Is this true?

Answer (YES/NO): NO